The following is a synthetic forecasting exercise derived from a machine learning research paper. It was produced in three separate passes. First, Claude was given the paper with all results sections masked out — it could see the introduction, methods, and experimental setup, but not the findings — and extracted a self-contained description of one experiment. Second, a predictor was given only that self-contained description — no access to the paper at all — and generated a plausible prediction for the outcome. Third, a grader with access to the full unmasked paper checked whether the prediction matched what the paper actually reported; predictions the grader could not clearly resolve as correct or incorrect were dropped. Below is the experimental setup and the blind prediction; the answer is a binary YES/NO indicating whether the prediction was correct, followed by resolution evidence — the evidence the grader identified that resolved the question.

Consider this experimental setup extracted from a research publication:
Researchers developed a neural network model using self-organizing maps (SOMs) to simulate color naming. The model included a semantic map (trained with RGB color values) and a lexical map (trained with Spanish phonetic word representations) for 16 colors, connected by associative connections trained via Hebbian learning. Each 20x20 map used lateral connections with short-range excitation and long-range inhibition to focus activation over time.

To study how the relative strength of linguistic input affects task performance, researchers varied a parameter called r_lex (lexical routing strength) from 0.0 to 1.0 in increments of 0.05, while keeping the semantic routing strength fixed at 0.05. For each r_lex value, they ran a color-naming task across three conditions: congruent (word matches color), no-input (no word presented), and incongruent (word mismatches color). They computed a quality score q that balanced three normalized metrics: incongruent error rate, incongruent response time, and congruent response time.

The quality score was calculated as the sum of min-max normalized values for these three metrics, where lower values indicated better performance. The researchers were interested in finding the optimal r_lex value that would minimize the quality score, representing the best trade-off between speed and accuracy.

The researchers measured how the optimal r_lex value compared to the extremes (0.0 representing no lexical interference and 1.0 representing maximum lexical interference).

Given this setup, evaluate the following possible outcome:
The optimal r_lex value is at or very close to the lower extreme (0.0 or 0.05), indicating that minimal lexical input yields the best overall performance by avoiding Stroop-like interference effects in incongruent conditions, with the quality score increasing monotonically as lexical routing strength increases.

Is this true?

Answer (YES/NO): NO